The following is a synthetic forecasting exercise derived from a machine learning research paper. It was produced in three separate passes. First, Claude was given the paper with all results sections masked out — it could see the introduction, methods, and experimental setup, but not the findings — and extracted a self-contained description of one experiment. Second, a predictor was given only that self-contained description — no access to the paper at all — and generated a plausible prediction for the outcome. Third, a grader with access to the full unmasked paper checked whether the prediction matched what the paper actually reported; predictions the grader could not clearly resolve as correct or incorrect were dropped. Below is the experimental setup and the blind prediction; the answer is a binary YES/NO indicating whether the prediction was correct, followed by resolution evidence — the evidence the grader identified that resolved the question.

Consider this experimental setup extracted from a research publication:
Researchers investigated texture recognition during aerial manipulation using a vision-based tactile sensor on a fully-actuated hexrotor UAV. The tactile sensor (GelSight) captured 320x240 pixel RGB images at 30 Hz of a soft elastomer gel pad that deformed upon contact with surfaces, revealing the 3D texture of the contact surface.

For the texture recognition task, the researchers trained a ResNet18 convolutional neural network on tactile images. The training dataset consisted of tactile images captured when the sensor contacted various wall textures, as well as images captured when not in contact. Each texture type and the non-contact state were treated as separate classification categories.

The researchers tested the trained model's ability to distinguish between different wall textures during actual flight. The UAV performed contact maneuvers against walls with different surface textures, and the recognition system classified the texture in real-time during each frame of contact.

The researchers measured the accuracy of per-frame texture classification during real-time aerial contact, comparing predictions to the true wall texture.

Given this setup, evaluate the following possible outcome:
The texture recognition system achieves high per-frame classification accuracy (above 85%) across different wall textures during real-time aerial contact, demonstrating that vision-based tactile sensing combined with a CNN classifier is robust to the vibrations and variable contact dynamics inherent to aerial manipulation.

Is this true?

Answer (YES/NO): YES